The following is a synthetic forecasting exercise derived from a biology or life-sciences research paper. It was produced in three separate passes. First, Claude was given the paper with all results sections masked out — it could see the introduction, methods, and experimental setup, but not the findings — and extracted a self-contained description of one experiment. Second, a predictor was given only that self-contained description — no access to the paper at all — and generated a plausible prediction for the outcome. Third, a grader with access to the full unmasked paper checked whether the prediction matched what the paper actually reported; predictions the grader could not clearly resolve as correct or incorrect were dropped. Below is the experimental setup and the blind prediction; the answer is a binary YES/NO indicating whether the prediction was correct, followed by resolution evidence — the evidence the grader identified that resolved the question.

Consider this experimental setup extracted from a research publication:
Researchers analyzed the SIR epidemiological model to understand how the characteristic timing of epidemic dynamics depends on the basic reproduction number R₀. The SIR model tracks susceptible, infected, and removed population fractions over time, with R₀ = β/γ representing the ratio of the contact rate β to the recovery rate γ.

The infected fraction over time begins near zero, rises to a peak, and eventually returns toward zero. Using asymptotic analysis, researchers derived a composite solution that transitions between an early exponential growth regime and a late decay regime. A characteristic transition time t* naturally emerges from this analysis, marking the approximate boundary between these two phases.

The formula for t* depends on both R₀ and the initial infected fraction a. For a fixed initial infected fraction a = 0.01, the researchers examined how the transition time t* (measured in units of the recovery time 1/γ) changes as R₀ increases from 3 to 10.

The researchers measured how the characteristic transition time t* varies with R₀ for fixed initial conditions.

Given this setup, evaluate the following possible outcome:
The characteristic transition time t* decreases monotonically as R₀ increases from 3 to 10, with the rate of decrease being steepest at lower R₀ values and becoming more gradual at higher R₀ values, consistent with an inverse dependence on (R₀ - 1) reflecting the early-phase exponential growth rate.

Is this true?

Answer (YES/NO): YES